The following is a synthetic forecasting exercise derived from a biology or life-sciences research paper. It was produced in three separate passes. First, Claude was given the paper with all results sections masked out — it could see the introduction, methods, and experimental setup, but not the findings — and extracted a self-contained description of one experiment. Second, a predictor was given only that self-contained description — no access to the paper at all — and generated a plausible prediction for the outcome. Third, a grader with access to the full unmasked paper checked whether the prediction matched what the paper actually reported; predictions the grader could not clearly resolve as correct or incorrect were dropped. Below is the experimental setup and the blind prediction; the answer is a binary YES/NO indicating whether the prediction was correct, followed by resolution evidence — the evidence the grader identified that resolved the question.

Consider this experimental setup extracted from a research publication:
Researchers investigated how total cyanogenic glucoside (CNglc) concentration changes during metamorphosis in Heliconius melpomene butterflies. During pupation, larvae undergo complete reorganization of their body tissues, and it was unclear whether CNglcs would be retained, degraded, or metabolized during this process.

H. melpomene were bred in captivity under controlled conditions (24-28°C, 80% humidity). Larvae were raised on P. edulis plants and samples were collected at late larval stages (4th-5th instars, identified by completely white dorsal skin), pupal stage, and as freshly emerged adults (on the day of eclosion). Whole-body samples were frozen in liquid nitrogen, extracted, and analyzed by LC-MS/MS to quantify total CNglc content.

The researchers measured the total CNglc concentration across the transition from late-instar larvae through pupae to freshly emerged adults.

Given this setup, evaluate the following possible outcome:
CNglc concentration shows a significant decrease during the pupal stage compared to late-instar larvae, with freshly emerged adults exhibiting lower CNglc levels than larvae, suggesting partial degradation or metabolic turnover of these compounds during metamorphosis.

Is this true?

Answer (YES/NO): NO